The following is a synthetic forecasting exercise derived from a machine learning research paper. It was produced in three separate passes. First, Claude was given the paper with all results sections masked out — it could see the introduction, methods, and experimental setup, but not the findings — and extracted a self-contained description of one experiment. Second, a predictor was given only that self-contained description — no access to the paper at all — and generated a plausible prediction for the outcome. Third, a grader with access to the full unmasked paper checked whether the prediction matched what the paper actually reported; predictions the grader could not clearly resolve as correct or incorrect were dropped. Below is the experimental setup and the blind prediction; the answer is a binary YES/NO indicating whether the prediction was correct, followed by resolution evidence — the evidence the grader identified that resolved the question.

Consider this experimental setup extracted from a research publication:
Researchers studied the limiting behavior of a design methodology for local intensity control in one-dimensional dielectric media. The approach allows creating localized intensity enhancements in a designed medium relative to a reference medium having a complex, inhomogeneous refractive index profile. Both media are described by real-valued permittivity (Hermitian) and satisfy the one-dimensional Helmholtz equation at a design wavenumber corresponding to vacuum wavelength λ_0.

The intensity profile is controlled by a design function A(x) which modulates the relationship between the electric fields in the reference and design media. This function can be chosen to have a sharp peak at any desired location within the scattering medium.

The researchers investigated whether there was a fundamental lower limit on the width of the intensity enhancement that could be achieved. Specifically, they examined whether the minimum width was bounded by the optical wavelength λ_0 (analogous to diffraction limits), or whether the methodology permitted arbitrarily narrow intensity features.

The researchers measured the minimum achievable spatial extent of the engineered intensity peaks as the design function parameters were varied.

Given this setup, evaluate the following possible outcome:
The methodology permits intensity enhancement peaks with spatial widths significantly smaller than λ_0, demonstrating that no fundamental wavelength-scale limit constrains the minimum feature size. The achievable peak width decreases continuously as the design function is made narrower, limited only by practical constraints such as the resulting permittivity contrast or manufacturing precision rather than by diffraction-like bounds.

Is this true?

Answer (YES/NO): YES